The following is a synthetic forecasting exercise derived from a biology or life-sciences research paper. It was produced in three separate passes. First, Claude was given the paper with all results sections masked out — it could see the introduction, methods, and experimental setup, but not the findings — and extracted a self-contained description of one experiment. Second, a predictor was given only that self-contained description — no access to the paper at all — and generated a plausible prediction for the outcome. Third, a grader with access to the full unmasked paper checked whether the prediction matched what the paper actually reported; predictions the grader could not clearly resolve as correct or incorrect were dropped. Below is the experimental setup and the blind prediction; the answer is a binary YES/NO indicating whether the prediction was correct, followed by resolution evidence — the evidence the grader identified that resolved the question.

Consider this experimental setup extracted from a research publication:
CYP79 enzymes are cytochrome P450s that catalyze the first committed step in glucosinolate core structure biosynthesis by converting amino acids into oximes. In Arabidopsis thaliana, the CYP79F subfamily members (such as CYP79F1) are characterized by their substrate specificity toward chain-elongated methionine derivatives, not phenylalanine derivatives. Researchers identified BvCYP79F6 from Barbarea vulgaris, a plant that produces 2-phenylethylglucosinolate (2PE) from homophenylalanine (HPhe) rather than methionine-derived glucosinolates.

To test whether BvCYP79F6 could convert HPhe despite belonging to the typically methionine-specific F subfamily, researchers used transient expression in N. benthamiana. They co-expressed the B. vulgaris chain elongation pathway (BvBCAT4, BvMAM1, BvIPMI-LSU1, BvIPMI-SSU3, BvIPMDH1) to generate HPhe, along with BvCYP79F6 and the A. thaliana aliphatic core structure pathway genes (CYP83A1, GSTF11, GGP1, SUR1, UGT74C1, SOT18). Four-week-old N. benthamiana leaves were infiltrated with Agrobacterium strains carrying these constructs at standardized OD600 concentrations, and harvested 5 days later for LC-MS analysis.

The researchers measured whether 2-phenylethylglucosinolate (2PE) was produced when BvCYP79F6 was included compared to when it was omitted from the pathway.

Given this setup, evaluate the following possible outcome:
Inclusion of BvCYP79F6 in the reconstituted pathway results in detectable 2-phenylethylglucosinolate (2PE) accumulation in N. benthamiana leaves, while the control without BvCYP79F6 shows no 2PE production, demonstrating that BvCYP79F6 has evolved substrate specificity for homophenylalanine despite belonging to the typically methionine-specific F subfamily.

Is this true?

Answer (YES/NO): NO